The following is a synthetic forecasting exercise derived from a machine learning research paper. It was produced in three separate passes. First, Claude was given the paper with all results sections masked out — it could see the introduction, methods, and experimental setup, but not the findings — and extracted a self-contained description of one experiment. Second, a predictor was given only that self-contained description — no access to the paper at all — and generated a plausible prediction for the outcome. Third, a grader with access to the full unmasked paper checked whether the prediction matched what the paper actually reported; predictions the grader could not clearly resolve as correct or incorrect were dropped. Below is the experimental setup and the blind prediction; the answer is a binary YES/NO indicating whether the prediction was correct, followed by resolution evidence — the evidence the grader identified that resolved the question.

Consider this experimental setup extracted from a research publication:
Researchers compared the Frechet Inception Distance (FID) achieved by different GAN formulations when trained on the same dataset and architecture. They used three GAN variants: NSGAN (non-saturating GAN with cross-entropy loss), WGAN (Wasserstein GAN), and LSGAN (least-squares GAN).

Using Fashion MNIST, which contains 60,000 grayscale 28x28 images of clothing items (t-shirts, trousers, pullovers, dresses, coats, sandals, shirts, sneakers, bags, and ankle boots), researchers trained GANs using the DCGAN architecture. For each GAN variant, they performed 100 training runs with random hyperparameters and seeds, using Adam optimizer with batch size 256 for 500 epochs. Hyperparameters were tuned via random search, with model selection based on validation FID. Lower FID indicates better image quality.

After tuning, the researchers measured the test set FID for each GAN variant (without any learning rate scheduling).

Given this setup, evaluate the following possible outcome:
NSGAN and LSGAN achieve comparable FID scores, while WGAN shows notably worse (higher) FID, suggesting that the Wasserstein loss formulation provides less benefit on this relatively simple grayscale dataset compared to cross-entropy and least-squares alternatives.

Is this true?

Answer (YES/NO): YES